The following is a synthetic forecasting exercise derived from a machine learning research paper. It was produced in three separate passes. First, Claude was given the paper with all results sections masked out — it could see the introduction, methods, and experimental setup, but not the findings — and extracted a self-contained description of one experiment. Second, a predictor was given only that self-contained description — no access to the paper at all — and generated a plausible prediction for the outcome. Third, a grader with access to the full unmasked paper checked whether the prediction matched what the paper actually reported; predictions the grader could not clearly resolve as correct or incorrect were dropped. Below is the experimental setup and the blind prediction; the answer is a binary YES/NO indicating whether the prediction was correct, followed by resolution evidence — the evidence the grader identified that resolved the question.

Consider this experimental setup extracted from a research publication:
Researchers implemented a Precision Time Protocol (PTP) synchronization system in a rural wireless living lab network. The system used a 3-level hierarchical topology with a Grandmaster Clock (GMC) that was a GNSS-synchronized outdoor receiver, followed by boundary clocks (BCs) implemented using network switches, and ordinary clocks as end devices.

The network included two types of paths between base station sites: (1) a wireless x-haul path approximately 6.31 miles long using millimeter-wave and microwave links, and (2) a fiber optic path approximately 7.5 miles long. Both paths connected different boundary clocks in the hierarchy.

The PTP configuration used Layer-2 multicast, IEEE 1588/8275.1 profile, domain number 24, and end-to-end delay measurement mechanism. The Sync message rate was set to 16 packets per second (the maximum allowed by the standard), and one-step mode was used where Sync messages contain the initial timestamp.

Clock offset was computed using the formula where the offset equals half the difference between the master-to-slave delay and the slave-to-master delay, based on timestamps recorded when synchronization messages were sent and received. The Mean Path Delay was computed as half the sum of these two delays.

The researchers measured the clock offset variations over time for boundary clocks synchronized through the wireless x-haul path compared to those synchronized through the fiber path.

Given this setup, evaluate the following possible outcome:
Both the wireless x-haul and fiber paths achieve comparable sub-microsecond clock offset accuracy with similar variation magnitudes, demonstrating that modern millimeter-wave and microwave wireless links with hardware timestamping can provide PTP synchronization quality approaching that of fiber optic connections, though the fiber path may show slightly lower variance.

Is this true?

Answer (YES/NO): NO